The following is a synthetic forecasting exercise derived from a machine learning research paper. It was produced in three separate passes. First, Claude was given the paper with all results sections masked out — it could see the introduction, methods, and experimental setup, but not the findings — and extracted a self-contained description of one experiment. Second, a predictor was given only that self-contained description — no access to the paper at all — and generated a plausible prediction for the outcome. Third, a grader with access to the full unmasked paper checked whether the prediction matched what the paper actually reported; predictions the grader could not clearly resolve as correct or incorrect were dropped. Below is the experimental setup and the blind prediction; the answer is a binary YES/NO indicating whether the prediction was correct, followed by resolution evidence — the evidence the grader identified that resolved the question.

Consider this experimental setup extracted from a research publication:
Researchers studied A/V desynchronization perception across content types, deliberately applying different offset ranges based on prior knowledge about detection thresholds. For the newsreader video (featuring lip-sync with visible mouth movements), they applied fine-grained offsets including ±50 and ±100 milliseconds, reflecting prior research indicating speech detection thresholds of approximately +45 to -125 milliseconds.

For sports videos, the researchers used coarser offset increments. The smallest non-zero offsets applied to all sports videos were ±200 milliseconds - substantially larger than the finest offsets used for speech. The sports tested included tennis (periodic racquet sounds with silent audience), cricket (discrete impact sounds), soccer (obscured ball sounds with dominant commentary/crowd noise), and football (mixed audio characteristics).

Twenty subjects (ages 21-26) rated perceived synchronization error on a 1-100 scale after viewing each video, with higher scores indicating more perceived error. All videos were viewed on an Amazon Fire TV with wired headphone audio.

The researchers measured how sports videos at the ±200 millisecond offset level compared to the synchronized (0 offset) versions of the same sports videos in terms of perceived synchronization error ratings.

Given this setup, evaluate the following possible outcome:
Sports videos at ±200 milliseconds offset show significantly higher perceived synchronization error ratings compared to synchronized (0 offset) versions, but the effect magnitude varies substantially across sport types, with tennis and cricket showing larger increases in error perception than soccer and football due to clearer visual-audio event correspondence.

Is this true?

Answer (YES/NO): NO